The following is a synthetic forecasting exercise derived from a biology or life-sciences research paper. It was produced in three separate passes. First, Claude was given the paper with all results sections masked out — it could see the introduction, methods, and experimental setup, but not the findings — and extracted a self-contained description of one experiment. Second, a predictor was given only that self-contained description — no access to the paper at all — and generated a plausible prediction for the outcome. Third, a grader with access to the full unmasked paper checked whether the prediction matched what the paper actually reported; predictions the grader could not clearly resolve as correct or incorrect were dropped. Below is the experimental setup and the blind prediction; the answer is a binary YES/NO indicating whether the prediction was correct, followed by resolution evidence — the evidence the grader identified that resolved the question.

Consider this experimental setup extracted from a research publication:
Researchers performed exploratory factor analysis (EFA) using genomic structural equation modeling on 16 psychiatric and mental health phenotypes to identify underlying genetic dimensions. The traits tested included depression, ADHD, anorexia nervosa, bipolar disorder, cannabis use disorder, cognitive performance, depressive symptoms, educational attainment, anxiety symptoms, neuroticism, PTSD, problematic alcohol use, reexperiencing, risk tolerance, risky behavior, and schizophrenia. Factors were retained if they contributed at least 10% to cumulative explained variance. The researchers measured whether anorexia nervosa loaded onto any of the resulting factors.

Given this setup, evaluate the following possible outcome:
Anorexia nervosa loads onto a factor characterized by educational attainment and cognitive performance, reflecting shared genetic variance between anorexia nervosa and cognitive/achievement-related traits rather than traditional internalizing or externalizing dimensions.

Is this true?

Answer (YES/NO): NO